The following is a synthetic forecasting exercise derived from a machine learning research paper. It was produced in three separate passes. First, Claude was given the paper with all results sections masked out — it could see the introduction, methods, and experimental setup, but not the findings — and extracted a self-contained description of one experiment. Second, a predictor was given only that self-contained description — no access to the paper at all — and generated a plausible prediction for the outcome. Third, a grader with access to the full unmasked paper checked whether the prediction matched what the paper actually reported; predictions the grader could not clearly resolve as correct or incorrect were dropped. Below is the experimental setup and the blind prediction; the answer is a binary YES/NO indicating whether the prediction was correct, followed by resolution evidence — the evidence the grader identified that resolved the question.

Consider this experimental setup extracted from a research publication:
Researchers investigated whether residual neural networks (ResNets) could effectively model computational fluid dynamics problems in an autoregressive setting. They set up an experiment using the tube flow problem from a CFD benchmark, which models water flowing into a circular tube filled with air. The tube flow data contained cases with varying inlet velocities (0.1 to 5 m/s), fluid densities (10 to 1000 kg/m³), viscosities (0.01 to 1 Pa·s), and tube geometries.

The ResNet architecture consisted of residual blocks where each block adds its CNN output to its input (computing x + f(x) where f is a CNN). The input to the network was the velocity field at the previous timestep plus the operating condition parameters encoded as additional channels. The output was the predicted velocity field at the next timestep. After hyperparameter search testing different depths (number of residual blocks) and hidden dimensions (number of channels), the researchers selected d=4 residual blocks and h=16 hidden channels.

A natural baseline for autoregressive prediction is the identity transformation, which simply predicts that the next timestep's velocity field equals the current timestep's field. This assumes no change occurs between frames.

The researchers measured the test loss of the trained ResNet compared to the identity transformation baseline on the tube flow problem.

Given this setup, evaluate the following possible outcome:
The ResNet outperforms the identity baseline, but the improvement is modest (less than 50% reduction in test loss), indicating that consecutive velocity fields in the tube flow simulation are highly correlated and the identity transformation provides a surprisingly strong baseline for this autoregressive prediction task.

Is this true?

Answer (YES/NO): NO